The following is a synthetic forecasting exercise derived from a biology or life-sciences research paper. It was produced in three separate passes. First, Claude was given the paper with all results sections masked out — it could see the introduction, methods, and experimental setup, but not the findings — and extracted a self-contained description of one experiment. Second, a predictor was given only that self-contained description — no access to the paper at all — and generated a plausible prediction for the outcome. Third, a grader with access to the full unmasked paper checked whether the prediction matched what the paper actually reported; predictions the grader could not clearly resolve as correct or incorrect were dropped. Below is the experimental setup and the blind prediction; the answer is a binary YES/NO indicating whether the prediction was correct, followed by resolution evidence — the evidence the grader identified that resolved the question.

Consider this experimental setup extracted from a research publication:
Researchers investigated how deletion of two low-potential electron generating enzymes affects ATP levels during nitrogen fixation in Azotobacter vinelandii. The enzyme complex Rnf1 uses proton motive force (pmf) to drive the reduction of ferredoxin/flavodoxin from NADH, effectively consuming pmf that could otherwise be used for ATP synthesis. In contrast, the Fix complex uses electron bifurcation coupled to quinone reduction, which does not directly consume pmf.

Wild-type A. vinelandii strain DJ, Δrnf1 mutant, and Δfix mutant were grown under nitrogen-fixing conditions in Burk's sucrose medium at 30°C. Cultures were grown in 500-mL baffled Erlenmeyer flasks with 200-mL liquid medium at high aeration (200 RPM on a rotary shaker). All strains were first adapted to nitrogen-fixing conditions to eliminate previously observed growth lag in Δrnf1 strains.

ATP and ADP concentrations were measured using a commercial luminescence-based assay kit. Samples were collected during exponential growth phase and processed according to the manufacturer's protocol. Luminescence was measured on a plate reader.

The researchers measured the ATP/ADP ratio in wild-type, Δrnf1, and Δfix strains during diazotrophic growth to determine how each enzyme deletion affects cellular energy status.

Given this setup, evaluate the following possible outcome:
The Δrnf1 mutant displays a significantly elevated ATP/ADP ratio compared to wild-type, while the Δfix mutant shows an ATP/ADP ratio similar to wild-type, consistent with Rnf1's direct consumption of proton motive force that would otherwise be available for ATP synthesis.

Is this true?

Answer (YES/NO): YES